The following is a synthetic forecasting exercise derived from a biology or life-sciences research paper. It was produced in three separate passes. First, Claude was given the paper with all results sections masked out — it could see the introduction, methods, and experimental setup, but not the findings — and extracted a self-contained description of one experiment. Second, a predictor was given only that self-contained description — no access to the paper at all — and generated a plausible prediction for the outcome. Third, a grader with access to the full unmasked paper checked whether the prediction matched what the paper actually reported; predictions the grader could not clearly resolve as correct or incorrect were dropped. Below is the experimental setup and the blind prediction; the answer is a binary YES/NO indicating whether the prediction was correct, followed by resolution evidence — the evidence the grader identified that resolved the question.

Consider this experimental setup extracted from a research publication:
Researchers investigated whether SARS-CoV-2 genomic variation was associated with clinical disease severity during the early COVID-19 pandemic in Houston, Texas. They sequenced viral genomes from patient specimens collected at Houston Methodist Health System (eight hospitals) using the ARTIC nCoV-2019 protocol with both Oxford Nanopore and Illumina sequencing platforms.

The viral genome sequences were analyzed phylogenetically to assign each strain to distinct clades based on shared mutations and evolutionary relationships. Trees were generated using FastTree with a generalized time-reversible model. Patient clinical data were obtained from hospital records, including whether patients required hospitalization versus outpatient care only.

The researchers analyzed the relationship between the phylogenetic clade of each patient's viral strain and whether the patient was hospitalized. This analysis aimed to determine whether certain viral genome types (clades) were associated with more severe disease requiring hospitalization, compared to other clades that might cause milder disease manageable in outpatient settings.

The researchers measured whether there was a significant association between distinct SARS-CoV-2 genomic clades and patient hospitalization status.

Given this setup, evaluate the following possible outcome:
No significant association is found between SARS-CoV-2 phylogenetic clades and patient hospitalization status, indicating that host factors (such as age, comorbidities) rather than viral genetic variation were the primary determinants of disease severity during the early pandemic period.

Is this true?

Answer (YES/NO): YES